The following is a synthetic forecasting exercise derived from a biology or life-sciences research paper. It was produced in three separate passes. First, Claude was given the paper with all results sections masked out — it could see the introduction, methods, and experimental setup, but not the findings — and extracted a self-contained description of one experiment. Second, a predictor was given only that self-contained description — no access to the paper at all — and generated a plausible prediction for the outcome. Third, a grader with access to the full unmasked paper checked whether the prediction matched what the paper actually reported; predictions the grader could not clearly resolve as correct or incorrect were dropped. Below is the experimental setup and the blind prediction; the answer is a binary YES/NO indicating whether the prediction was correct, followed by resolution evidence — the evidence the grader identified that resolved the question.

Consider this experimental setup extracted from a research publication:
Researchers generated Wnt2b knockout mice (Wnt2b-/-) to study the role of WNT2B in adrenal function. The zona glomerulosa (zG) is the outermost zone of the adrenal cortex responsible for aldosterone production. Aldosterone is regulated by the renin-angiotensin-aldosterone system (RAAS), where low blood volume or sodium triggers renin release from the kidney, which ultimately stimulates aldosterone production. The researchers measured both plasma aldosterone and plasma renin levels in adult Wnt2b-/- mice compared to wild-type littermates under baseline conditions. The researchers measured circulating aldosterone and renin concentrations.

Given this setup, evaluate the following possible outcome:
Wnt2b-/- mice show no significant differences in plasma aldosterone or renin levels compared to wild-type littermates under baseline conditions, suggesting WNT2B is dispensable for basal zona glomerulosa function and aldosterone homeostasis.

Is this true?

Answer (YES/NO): NO